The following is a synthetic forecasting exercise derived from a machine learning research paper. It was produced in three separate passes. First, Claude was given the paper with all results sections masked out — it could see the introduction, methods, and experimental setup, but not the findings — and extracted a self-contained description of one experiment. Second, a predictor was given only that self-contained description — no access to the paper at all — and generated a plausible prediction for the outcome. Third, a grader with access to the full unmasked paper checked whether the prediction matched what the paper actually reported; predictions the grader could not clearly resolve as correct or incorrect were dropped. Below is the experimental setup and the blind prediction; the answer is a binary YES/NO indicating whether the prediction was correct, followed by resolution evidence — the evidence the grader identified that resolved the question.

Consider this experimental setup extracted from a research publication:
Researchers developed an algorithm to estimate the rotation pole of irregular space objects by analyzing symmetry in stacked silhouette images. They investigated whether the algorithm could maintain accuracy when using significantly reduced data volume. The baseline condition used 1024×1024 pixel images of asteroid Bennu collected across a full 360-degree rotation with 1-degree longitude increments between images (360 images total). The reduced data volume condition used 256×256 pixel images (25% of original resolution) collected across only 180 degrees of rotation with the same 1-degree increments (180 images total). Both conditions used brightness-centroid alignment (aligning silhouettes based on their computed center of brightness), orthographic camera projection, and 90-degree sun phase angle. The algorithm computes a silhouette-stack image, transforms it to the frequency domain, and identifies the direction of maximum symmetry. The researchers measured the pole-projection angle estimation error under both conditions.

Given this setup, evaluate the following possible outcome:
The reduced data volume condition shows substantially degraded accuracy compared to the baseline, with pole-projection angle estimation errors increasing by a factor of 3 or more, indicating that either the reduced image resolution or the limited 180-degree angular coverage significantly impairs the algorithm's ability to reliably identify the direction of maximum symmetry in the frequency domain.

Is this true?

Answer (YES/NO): NO